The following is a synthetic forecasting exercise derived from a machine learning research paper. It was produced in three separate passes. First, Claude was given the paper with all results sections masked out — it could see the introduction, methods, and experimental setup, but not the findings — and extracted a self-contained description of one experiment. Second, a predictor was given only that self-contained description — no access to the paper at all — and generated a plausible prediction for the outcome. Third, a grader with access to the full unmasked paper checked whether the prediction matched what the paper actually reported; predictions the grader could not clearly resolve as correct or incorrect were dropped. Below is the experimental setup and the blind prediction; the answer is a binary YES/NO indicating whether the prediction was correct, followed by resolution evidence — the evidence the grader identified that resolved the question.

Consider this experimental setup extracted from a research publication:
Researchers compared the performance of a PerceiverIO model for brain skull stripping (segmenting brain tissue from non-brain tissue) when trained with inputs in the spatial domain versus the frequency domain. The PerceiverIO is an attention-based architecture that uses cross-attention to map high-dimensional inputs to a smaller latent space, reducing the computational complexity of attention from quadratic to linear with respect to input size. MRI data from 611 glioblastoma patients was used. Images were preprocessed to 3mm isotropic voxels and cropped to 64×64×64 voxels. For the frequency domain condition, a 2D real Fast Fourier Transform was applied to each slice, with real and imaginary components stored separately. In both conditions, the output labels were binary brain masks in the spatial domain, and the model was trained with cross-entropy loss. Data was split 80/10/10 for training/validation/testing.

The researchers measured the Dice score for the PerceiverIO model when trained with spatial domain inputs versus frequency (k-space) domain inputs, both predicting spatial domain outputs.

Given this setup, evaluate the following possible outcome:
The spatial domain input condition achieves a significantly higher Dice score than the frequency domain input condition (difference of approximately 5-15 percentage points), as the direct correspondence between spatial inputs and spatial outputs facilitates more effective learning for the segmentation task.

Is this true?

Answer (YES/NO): NO